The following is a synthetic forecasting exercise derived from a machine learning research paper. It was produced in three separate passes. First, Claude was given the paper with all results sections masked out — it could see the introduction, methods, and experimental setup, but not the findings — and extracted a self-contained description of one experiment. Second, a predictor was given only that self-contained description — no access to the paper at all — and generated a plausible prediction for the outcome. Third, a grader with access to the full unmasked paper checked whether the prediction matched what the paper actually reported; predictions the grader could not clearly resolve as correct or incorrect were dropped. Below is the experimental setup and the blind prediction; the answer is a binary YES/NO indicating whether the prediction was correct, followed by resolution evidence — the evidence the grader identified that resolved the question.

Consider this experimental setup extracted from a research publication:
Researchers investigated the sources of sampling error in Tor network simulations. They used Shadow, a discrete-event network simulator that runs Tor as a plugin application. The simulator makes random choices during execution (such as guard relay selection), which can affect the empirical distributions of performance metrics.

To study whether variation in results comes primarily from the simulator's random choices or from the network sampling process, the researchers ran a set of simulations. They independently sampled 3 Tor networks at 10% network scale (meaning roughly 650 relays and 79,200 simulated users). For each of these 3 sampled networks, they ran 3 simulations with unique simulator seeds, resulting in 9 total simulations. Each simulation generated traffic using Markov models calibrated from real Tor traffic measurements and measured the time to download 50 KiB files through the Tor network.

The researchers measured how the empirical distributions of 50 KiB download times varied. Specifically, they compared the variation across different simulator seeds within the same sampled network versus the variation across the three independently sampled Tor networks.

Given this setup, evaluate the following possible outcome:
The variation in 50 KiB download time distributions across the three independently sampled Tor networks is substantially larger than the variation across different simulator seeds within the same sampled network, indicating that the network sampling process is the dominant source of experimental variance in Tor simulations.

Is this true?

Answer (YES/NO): YES